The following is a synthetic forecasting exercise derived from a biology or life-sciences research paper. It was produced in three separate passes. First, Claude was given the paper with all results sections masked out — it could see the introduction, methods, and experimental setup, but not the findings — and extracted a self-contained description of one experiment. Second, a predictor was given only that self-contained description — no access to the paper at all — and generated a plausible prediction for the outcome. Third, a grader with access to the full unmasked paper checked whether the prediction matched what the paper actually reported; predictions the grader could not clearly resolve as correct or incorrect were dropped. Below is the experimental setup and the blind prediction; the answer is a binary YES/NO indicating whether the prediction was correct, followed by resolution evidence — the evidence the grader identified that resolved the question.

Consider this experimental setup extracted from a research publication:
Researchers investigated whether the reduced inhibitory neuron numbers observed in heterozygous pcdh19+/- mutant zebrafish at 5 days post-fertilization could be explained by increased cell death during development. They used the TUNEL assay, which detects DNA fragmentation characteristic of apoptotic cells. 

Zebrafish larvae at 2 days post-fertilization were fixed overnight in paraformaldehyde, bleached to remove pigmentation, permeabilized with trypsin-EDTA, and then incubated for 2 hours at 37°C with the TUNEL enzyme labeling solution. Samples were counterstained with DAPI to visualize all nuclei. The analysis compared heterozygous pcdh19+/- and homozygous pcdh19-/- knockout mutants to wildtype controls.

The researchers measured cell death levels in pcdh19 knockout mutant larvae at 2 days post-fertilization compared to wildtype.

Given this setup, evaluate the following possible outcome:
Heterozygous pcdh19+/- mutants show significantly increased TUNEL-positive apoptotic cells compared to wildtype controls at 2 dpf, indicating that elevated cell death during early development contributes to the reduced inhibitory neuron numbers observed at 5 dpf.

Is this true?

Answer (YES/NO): NO